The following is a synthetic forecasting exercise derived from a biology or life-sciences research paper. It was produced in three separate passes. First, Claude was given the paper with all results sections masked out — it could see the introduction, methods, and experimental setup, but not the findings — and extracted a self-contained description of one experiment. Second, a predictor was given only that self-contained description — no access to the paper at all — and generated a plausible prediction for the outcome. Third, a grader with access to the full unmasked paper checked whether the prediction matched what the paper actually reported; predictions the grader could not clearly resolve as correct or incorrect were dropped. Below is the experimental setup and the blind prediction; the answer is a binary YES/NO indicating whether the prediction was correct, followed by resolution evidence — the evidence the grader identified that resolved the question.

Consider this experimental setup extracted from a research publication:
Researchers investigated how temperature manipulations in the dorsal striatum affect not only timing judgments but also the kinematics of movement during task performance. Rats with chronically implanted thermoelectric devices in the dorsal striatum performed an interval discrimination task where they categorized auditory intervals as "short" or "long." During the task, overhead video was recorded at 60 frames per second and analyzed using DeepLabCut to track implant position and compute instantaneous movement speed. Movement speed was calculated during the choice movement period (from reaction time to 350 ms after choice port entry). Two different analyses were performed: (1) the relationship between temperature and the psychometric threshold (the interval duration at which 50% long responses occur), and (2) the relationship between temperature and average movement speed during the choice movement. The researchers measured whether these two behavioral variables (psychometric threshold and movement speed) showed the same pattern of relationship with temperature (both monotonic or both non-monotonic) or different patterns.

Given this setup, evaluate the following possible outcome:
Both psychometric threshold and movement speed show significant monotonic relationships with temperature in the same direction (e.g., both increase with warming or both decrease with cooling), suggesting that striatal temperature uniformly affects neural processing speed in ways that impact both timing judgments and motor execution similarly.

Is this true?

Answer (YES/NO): NO